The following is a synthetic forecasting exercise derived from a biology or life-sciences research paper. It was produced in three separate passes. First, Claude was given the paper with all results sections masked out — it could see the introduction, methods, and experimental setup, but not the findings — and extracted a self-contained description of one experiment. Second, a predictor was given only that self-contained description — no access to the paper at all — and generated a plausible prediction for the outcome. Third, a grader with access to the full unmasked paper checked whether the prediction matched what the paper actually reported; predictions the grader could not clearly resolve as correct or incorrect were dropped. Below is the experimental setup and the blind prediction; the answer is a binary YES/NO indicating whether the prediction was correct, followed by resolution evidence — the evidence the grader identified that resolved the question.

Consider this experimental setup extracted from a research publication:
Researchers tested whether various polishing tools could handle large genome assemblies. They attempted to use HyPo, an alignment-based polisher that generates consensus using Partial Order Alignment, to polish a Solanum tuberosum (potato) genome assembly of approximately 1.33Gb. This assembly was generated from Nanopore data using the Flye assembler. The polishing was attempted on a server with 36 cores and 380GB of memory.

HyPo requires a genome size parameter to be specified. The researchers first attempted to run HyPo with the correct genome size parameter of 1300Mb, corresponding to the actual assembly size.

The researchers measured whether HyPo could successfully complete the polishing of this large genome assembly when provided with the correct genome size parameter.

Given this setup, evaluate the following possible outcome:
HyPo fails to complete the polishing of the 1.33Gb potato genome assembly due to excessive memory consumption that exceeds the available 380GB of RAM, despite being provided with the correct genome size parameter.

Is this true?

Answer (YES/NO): NO